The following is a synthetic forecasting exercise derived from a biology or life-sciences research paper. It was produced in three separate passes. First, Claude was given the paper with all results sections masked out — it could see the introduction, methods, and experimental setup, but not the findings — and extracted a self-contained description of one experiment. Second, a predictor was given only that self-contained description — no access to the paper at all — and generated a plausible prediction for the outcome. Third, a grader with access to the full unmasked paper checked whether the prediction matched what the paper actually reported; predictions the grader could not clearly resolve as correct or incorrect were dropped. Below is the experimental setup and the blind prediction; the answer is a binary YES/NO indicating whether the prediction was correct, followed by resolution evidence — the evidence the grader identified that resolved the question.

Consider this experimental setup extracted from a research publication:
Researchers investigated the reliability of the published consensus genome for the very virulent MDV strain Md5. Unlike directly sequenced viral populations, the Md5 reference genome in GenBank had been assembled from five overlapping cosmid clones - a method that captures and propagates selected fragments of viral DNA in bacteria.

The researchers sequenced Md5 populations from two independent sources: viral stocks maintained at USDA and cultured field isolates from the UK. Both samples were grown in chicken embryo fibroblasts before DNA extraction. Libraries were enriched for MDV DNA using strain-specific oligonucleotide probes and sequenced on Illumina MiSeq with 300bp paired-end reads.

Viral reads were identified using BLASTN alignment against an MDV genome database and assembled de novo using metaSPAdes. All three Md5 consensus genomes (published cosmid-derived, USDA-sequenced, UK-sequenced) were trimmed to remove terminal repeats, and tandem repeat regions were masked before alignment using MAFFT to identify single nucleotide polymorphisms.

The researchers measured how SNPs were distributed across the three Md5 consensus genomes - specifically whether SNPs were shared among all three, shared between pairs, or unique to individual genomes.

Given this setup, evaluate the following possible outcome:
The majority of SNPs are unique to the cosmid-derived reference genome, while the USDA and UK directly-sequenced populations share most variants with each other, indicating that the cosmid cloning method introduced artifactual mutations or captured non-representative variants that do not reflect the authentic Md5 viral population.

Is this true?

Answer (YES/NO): NO